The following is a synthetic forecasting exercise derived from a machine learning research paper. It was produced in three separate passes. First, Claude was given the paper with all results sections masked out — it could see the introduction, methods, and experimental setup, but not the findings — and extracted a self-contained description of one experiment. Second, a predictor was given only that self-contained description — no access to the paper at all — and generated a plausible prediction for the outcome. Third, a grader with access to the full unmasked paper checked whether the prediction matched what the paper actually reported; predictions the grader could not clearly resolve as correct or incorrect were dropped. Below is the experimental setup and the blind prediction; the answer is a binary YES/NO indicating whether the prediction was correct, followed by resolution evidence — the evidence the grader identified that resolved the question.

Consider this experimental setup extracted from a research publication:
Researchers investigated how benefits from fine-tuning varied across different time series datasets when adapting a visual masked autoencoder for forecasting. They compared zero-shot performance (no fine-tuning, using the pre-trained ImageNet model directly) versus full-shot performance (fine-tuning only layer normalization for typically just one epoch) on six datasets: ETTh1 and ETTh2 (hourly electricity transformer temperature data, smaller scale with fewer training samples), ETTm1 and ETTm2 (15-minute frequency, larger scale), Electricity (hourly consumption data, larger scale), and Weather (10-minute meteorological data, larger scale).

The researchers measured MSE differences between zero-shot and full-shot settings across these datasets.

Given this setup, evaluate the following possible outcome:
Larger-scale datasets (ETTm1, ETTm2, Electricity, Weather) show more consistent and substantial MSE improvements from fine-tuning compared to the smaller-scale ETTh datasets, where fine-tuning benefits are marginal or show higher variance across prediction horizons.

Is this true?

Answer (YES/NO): YES